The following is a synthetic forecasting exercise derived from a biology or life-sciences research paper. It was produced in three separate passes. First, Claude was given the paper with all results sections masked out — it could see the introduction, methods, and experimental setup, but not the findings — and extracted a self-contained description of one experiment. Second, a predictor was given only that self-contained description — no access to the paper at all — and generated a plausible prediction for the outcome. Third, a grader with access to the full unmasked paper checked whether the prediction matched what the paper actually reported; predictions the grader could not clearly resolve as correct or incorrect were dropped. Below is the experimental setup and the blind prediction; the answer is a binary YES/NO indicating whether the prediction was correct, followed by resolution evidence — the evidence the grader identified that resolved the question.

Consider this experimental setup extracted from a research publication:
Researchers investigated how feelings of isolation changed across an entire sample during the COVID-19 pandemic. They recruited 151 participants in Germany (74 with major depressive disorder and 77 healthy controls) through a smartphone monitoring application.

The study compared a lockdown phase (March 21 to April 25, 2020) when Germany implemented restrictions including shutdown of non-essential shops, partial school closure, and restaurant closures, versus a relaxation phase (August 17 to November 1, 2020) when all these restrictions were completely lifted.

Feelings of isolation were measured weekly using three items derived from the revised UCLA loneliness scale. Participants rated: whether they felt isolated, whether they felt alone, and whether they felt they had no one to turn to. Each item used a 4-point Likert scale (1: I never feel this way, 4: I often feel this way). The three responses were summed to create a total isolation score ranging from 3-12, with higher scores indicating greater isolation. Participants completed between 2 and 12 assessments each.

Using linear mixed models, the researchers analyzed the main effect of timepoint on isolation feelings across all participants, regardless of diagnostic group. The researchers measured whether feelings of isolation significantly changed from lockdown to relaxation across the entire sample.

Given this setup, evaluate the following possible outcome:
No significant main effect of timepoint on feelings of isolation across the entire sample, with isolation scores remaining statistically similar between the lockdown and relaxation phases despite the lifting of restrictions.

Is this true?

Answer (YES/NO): NO